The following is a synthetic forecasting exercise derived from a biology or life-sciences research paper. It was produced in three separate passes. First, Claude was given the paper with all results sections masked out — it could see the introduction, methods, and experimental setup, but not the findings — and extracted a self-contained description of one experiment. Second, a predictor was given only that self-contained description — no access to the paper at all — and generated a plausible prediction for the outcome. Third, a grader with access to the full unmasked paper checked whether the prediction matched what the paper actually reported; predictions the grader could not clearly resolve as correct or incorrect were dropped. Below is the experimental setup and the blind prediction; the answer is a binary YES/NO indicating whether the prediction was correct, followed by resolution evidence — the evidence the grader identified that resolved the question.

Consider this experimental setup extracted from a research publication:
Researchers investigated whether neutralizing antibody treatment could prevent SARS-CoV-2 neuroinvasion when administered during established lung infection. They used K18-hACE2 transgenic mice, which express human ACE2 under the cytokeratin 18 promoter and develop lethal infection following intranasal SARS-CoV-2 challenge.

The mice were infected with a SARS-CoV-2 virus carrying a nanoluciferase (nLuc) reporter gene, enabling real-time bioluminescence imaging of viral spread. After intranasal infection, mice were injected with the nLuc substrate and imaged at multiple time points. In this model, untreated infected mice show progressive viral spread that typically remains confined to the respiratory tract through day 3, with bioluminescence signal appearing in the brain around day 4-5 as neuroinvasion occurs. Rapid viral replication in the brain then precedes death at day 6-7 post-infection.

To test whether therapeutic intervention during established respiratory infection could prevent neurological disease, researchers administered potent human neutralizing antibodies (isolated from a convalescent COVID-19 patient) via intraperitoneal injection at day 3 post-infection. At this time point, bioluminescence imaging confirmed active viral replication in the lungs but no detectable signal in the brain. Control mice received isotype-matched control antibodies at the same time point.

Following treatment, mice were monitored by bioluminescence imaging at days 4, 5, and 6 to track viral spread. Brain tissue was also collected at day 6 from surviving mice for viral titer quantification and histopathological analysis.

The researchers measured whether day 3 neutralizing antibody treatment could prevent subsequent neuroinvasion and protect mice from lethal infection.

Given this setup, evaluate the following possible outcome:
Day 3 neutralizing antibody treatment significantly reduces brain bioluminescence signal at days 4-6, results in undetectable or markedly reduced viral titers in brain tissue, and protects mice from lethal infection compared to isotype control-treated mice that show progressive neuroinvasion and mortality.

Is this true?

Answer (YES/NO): YES